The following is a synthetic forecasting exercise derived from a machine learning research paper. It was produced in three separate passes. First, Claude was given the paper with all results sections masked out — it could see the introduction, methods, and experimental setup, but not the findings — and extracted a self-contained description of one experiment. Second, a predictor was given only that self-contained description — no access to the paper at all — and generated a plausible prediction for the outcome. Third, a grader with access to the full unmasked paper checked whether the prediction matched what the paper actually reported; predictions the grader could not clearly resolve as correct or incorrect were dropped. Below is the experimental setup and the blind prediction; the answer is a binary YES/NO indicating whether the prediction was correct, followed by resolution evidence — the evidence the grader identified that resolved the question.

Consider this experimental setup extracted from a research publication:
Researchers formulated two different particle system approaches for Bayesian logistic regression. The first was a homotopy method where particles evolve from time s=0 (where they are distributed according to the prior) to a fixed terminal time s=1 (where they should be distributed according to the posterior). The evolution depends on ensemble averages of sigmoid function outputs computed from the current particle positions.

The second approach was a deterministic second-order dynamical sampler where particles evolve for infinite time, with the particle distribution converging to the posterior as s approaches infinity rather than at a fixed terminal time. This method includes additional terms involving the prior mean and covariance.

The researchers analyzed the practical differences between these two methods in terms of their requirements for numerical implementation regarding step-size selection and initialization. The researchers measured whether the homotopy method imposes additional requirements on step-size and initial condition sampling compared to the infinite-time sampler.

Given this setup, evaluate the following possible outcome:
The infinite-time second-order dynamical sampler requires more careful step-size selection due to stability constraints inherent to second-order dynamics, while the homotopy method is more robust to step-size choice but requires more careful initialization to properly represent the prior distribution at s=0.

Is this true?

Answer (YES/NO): NO